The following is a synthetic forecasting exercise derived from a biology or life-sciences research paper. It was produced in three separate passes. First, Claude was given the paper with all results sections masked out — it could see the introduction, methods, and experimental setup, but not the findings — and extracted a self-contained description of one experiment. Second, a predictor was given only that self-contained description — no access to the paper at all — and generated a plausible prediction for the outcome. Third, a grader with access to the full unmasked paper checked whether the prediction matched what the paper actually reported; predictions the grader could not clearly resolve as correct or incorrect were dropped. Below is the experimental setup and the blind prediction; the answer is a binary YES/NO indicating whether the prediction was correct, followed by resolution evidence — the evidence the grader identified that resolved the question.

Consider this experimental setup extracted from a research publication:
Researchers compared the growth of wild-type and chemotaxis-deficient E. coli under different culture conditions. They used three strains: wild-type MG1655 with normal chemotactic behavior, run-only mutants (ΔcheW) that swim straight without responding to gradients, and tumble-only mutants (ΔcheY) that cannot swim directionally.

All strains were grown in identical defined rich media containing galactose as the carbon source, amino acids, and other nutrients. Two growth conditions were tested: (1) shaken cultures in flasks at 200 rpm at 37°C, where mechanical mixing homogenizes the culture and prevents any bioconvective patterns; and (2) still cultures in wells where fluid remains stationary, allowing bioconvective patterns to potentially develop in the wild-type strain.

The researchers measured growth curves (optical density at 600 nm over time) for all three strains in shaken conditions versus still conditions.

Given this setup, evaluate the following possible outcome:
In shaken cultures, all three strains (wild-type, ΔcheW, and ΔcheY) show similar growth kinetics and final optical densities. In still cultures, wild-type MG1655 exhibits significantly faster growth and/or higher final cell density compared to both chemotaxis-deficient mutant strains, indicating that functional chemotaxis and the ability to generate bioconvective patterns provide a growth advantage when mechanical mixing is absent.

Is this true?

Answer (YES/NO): YES